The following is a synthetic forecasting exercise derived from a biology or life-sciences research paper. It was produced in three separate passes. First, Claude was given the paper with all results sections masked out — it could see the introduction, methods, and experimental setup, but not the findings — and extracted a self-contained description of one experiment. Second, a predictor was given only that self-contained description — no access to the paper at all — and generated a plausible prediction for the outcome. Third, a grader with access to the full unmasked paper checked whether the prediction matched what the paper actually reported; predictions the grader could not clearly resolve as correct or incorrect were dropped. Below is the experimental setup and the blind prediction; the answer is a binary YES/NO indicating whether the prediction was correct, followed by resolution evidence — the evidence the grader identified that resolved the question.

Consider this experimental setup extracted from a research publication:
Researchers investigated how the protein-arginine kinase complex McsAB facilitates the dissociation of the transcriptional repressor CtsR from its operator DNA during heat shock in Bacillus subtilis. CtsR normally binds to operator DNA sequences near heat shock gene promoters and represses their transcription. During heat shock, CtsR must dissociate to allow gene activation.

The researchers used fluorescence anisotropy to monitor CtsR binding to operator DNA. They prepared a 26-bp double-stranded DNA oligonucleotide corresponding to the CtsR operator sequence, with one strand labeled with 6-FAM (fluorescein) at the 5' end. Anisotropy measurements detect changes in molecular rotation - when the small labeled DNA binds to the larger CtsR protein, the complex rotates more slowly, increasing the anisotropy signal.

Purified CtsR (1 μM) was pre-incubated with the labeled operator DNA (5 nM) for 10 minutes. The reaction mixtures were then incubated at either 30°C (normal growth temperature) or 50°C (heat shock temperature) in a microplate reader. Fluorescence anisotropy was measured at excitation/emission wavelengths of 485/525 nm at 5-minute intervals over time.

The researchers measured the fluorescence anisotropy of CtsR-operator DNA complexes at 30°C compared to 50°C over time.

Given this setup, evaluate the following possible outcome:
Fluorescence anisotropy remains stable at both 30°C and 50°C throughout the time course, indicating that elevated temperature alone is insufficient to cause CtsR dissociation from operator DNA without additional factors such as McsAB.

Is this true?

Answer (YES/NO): NO